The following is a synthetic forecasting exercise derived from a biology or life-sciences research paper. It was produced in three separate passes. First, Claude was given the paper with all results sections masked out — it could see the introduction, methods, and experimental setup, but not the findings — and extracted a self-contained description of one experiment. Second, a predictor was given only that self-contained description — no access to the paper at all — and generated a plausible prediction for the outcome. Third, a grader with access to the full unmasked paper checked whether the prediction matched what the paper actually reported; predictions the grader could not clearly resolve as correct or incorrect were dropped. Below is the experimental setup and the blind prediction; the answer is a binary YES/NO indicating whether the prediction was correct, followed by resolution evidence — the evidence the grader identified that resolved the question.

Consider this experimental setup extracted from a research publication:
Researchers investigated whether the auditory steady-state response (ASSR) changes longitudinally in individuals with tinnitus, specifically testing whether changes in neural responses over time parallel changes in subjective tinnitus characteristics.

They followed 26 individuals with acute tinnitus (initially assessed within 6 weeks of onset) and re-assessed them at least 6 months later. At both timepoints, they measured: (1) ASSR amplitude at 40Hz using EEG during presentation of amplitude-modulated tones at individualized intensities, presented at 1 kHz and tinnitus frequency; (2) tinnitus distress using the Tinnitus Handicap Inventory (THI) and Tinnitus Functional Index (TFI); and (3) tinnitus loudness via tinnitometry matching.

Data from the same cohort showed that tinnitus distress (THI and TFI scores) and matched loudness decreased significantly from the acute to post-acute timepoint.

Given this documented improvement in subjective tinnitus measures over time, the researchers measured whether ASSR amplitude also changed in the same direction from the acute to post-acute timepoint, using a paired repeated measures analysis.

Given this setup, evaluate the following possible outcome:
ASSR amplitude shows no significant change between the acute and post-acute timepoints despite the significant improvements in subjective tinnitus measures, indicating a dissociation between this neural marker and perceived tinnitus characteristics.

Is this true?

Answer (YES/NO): YES